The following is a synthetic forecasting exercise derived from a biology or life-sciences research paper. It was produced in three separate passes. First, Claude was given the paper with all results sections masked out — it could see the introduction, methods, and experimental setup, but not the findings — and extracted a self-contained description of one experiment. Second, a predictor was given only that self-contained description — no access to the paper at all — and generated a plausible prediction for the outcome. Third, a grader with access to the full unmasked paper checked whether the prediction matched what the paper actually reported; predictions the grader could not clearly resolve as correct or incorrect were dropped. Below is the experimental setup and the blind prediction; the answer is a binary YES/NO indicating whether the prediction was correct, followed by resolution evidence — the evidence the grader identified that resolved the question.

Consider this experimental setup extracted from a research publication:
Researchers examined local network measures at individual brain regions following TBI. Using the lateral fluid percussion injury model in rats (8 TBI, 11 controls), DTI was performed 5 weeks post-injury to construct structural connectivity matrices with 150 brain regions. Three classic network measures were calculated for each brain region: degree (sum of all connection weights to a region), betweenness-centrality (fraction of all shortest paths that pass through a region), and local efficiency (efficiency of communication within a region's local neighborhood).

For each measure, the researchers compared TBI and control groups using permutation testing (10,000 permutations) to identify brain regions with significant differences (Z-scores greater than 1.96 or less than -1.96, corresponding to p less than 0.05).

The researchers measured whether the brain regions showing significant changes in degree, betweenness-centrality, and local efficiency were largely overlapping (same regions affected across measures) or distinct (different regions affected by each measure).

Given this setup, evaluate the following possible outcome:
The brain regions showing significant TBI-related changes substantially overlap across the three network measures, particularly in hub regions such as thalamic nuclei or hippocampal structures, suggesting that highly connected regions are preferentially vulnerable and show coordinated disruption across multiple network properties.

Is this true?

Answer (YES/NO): NO